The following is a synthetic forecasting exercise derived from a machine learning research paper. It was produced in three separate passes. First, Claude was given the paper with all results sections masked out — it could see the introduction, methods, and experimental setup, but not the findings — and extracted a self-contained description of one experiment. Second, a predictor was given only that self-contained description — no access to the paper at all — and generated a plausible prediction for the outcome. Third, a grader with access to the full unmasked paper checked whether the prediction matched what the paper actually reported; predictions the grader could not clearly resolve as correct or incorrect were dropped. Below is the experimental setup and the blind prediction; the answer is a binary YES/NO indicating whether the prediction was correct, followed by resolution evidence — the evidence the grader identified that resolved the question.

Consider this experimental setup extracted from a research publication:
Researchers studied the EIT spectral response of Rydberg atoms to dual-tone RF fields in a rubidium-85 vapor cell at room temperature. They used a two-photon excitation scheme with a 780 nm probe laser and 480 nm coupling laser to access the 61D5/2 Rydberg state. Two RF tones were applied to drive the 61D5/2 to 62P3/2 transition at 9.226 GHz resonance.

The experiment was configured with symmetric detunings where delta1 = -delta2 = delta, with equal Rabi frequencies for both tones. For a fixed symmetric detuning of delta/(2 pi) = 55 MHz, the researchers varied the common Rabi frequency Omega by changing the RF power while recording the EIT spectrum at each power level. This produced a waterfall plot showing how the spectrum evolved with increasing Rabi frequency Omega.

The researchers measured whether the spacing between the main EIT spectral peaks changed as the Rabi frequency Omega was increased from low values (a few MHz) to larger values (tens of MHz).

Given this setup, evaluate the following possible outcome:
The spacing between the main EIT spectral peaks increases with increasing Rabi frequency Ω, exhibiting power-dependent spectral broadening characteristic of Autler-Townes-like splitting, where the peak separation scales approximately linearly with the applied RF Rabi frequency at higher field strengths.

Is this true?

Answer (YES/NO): NO